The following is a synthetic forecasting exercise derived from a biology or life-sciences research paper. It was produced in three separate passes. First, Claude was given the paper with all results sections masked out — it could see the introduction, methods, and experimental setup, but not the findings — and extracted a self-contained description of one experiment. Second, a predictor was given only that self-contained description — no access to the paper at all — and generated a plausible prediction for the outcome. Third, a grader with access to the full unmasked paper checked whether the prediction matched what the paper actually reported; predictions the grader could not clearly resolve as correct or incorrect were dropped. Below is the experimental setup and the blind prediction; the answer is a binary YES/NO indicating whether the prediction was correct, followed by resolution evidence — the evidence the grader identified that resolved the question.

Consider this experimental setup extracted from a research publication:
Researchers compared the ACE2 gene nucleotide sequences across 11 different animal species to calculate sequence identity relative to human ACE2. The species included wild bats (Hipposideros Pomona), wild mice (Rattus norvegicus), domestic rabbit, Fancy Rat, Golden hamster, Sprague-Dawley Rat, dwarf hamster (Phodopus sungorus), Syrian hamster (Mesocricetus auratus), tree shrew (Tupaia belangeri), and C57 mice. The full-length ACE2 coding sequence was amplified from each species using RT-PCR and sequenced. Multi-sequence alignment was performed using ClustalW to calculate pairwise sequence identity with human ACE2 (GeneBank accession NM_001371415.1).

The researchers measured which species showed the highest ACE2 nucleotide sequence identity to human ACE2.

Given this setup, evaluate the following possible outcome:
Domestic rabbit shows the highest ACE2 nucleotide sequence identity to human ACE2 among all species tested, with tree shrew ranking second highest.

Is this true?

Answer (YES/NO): NO